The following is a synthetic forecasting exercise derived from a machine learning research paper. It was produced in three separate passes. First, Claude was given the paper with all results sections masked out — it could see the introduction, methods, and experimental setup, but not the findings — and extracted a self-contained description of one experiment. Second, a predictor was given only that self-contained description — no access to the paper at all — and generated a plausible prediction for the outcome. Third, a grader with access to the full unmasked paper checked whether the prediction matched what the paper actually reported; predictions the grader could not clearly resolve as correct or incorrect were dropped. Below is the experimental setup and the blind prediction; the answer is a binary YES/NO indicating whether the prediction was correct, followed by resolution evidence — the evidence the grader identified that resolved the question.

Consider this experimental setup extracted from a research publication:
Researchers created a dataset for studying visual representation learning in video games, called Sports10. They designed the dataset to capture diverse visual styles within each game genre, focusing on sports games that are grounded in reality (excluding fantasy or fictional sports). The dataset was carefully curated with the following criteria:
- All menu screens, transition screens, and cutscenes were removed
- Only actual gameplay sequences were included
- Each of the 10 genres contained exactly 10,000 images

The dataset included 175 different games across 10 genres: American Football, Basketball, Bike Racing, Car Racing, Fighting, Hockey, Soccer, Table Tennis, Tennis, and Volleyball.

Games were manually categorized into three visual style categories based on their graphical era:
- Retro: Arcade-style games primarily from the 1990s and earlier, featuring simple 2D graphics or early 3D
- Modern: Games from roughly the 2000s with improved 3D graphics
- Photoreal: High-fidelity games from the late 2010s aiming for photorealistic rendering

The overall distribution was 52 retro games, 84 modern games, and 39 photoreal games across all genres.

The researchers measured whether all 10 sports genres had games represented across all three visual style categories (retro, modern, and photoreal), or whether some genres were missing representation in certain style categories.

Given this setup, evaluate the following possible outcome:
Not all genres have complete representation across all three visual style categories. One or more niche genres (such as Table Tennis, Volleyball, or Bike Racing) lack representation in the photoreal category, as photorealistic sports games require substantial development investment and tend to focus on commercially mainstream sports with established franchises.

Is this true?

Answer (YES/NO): NO